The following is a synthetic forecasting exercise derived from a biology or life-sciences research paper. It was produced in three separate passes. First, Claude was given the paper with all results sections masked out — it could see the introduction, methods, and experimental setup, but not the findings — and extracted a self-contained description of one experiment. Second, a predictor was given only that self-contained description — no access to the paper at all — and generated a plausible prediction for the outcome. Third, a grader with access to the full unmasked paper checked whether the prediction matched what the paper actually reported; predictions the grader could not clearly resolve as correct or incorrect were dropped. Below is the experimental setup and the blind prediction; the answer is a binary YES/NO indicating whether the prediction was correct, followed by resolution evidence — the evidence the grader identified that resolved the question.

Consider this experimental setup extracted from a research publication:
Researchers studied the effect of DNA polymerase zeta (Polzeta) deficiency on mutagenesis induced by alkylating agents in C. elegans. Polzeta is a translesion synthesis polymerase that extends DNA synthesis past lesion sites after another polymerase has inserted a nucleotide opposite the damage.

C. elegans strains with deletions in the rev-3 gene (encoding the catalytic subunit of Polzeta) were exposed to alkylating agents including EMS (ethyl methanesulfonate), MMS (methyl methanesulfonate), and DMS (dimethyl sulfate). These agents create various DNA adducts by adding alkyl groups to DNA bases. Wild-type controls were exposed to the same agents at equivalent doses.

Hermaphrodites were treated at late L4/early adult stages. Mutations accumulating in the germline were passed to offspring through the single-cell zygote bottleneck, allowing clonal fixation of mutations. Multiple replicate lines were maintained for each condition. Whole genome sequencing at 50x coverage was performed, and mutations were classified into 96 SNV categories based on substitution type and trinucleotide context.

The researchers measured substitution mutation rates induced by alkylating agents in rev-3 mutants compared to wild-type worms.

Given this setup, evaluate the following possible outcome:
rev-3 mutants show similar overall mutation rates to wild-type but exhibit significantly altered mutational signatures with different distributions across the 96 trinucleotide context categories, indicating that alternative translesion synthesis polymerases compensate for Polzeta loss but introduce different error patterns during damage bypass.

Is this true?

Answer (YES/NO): NO